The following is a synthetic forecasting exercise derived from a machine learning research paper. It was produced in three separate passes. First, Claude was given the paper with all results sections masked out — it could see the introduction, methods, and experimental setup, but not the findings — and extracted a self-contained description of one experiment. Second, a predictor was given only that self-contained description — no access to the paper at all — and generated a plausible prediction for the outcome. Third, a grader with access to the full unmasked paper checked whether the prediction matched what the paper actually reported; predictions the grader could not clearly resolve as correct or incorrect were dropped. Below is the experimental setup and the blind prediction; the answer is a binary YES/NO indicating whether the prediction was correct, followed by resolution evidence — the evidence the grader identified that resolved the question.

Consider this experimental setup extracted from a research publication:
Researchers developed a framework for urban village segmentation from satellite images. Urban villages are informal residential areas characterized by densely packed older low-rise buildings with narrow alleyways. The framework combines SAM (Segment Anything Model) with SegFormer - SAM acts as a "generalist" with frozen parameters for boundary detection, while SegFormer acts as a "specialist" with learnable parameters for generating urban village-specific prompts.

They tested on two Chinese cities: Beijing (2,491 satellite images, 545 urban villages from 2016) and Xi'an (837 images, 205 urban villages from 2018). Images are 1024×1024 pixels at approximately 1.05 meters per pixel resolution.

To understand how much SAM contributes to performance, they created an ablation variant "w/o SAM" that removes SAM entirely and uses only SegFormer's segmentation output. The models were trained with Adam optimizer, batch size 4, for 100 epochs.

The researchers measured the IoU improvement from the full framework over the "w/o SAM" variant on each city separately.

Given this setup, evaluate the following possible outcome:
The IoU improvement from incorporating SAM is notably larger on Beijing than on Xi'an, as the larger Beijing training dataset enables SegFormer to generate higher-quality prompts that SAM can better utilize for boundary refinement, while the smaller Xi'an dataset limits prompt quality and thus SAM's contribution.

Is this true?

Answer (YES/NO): YES